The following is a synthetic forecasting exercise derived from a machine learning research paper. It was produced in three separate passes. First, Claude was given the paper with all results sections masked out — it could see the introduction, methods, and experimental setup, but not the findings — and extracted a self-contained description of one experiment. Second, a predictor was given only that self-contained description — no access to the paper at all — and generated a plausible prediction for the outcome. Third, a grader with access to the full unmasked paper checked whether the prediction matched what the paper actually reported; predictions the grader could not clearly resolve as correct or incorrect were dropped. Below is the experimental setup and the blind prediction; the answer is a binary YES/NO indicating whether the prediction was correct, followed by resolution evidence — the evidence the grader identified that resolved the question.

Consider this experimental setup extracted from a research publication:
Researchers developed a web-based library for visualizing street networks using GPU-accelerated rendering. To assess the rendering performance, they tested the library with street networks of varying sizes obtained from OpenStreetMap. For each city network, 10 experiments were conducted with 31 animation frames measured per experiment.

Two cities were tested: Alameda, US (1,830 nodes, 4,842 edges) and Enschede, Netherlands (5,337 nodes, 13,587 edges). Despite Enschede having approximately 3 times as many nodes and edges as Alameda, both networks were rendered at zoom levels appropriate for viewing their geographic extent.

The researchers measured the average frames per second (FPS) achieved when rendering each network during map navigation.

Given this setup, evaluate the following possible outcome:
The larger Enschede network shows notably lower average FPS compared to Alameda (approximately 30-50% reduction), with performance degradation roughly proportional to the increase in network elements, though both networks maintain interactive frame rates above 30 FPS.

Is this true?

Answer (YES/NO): NO